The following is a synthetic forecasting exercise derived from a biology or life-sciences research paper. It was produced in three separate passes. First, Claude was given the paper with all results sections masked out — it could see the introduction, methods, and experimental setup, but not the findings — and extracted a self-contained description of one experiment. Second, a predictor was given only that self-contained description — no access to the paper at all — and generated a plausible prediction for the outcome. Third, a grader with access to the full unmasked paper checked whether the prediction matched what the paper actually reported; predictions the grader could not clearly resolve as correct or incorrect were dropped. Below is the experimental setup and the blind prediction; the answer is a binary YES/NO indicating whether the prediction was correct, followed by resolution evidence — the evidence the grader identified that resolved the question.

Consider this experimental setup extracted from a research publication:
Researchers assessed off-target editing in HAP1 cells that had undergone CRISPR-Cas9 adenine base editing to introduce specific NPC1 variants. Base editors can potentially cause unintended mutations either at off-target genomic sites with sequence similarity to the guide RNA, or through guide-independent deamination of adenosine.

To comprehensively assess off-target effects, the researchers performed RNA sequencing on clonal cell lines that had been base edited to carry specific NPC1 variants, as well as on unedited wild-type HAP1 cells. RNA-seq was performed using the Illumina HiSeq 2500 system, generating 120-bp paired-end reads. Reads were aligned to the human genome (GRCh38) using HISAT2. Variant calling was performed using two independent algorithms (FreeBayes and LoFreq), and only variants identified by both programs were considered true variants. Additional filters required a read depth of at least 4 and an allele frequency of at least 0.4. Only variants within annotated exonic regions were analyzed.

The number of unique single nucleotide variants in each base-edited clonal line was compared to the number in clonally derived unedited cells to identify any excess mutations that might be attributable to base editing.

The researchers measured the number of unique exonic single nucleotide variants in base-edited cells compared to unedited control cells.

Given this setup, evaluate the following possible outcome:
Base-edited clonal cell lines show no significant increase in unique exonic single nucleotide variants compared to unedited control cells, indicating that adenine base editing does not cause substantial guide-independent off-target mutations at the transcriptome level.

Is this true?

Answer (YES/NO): YES